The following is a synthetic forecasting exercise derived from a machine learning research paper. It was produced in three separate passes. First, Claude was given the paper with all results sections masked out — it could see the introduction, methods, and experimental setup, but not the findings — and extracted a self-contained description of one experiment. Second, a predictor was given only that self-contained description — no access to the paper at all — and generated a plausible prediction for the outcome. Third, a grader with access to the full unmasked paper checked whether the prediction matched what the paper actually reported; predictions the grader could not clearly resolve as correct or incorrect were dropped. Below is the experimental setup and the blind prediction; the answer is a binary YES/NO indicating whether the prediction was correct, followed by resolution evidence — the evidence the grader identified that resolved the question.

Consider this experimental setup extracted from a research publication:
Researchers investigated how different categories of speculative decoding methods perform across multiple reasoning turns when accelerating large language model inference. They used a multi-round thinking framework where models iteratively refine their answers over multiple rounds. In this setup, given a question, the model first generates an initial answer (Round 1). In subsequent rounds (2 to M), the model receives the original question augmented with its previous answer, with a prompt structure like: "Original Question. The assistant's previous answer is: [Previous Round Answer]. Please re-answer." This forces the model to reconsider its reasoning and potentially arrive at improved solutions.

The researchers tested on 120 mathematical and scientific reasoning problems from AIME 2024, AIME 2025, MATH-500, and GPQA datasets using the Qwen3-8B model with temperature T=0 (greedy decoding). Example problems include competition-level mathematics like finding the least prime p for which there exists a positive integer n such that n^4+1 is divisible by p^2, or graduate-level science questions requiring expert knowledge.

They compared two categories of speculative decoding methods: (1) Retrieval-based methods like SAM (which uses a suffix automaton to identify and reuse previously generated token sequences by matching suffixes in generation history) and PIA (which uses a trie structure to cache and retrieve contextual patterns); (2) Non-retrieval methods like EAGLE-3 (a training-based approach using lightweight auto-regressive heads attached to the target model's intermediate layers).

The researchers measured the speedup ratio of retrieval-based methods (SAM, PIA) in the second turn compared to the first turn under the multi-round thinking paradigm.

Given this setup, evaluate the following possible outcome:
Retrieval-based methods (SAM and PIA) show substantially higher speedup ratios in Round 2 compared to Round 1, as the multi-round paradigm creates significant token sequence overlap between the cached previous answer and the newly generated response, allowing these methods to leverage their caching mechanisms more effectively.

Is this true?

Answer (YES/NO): YES